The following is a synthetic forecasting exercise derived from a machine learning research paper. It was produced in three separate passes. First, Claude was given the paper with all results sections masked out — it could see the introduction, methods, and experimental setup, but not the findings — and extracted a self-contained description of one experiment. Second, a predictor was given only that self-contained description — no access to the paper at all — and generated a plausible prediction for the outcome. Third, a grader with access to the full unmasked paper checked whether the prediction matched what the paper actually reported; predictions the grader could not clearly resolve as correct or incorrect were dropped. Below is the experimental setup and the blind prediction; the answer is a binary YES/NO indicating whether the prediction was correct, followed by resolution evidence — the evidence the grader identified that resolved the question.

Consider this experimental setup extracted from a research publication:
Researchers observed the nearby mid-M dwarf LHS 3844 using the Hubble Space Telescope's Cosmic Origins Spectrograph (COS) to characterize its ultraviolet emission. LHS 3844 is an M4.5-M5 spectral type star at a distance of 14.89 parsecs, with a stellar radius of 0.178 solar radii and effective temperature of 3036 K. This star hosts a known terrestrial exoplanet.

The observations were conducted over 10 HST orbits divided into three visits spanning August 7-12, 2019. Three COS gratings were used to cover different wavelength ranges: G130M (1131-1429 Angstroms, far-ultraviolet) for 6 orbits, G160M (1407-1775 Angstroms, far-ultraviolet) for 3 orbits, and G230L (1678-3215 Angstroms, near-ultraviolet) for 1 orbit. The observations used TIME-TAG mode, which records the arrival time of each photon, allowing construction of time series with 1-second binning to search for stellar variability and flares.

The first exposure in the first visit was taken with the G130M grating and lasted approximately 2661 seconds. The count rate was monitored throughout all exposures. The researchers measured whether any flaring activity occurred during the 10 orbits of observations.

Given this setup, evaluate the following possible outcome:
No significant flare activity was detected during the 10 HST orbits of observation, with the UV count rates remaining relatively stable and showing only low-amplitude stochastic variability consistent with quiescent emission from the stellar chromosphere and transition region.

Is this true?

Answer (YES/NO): NO